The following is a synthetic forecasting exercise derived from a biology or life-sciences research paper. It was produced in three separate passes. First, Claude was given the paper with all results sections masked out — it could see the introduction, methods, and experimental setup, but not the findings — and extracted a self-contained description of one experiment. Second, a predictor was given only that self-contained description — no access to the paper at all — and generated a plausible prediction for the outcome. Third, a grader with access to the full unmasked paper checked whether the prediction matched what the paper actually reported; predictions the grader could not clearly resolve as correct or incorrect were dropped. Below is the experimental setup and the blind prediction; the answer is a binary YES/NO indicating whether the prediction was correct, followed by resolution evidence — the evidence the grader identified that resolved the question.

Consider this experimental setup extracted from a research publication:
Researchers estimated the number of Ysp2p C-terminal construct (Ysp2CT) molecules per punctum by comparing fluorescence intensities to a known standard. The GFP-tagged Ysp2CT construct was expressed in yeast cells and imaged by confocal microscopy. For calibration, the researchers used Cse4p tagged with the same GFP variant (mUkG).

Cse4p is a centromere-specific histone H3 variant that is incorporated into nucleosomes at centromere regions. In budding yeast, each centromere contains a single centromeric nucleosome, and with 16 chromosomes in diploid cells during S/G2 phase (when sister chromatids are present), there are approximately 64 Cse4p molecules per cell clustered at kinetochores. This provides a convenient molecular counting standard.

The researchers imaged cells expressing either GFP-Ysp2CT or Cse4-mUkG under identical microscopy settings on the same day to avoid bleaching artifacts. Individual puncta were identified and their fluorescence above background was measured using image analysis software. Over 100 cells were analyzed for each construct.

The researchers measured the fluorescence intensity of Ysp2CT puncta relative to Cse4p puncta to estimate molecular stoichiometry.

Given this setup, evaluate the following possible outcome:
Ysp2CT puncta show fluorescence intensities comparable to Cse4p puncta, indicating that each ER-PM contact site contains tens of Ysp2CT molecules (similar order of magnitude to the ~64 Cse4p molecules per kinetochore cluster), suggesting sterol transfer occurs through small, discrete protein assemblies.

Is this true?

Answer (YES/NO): NO